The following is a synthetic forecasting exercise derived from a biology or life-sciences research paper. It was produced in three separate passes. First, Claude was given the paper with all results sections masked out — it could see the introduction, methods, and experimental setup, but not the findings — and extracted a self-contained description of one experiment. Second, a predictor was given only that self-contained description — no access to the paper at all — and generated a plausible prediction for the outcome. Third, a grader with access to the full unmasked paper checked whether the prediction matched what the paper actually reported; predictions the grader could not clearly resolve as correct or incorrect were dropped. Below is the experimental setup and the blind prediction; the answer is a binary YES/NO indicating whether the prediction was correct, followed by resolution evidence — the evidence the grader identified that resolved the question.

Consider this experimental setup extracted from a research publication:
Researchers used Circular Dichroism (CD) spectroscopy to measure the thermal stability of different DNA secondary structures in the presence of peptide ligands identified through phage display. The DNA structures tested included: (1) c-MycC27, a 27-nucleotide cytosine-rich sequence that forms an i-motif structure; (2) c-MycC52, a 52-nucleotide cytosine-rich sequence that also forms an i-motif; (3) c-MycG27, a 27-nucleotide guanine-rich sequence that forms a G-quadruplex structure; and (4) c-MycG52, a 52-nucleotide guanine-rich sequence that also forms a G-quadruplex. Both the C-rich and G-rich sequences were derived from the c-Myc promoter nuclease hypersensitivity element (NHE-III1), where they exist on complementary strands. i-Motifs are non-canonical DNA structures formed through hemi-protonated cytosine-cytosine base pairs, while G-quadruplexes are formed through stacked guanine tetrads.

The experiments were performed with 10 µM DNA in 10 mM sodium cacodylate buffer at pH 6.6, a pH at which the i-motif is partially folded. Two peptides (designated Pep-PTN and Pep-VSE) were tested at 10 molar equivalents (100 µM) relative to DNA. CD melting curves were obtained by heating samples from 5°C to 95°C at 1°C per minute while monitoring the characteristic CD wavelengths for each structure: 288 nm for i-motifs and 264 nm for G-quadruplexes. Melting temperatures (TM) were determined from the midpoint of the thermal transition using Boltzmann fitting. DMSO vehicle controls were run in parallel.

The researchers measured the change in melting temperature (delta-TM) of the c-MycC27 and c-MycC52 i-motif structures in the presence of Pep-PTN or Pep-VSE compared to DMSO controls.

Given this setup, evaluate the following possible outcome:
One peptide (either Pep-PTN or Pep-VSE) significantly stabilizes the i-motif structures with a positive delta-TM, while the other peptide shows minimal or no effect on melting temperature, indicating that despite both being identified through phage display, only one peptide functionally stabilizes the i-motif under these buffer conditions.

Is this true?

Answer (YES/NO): NO